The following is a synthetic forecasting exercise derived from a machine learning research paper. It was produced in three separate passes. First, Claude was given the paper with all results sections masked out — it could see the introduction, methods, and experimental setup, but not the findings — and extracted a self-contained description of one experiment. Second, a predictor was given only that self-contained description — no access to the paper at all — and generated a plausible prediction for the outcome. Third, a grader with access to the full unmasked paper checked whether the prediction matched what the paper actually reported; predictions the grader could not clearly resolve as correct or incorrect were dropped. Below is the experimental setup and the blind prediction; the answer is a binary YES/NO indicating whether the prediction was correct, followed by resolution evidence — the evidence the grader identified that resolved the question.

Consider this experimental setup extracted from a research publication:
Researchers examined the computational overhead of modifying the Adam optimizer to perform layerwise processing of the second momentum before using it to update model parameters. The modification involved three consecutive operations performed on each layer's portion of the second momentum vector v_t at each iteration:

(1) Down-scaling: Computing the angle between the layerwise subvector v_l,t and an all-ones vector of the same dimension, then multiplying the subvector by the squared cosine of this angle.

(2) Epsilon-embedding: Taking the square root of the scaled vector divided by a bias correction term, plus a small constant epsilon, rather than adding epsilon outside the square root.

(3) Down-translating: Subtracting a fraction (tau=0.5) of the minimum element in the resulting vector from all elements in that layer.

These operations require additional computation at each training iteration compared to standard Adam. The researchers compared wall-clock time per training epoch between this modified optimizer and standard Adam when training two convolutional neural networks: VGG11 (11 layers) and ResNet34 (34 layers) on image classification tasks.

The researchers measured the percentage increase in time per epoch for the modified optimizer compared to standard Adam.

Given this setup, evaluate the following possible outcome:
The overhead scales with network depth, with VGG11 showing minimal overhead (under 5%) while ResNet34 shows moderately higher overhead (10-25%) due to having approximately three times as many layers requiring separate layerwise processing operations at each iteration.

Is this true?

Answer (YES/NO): NO